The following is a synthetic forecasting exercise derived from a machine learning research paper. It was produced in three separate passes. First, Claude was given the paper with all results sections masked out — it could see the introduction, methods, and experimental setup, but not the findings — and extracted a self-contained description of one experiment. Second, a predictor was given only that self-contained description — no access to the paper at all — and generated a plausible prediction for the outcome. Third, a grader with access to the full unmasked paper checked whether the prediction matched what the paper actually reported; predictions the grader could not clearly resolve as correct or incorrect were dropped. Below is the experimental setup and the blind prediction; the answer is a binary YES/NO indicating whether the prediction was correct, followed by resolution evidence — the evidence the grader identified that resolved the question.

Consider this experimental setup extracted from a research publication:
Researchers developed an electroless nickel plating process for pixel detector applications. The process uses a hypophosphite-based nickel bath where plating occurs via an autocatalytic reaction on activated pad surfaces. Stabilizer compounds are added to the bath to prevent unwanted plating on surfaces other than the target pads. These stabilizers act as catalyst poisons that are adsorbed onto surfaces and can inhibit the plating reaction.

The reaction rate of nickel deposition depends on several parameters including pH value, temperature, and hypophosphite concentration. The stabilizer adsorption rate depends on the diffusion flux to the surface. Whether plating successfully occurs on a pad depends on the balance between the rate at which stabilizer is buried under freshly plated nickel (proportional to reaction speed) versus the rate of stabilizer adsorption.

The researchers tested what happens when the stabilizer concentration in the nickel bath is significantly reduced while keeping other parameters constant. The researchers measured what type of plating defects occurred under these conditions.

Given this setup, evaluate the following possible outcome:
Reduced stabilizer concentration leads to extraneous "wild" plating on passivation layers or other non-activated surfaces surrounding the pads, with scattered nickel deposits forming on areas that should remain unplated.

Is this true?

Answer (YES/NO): YES